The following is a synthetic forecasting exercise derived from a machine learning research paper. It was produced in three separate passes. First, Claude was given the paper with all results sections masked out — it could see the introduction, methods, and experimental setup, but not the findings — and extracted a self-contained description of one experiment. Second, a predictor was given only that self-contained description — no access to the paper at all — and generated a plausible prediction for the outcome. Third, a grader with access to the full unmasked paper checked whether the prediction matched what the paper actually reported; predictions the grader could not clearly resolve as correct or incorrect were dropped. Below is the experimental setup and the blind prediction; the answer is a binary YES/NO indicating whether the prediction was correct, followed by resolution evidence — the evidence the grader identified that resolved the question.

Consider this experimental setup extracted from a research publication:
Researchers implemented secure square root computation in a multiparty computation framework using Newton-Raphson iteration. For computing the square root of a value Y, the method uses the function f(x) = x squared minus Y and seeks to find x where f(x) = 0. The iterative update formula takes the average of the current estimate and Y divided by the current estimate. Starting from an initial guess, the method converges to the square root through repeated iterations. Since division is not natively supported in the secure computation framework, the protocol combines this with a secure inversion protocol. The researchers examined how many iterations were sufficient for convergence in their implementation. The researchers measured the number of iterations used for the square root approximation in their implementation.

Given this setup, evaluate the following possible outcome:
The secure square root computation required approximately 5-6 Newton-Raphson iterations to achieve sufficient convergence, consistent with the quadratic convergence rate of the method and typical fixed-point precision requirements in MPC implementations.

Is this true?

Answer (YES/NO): NO